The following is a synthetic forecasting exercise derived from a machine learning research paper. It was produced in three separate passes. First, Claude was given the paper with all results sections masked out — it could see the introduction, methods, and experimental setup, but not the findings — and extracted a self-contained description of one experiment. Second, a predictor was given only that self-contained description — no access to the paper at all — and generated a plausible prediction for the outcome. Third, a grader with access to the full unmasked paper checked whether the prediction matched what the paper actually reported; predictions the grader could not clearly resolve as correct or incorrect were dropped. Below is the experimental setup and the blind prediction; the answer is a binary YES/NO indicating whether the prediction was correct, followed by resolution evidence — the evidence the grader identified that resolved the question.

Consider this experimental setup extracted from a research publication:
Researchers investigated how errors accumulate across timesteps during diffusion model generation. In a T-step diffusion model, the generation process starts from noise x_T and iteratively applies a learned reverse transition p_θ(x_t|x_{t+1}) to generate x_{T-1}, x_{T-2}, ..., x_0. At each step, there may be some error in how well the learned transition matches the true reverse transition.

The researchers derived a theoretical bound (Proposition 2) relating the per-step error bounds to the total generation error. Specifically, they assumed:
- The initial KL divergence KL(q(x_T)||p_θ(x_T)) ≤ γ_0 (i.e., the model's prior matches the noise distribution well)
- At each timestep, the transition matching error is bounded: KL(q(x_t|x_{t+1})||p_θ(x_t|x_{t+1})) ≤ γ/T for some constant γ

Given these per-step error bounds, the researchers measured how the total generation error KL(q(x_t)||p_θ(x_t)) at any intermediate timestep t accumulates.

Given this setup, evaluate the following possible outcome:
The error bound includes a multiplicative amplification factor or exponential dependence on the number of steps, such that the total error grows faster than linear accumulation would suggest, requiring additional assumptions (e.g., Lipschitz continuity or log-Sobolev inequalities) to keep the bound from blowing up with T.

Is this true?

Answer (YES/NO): NO